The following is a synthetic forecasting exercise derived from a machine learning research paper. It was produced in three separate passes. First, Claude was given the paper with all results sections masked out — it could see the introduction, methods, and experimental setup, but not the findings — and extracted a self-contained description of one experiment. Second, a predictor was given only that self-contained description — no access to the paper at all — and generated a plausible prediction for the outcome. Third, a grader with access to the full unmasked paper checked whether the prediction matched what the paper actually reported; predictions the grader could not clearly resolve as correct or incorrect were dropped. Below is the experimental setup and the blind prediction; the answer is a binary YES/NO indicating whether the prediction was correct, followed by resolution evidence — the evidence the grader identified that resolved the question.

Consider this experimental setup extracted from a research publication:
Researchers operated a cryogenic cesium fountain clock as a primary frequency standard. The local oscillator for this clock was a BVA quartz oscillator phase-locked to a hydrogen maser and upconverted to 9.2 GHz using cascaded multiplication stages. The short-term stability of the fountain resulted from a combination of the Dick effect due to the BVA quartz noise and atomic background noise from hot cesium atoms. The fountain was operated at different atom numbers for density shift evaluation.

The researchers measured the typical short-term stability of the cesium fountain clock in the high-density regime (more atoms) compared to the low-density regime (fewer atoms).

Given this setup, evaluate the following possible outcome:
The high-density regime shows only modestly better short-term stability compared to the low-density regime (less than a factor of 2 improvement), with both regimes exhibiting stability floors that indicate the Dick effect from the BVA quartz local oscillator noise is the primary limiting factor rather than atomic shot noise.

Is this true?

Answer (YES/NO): NO